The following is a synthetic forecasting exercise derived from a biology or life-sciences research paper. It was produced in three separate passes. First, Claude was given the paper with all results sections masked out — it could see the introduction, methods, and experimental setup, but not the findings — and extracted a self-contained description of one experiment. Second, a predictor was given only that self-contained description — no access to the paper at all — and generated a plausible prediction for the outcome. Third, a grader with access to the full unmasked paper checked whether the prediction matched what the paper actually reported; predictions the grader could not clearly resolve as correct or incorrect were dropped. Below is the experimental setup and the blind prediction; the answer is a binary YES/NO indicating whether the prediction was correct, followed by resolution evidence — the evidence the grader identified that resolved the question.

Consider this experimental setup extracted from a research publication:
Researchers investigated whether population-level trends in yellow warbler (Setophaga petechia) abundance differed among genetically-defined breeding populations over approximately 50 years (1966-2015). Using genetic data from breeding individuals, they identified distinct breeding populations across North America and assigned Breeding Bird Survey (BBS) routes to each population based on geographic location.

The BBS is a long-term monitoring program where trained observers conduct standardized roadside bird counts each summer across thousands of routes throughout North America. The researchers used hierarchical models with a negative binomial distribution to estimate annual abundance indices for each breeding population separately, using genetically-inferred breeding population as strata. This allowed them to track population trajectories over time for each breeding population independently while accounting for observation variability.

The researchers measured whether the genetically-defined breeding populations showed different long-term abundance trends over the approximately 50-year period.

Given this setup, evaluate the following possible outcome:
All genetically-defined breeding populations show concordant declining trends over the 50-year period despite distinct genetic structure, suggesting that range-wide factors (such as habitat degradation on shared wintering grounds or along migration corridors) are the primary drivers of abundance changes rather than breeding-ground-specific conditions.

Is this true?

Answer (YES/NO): NO